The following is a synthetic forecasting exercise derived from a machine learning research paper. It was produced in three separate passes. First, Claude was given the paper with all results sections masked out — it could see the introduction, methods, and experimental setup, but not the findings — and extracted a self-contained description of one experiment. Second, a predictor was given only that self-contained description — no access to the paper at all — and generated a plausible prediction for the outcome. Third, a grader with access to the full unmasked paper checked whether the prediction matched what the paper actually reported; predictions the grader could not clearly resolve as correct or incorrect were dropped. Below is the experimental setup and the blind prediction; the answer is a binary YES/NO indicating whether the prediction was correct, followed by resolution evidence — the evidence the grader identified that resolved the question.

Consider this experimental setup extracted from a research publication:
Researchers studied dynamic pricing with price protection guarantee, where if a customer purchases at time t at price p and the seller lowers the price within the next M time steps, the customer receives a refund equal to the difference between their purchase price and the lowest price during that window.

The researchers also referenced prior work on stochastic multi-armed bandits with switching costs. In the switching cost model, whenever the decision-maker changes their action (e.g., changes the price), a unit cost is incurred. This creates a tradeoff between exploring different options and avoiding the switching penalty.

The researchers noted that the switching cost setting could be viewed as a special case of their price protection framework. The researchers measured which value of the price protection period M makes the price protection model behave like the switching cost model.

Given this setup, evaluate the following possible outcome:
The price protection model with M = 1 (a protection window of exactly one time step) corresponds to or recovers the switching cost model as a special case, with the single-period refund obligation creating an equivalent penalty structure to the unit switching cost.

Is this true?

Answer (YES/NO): YES